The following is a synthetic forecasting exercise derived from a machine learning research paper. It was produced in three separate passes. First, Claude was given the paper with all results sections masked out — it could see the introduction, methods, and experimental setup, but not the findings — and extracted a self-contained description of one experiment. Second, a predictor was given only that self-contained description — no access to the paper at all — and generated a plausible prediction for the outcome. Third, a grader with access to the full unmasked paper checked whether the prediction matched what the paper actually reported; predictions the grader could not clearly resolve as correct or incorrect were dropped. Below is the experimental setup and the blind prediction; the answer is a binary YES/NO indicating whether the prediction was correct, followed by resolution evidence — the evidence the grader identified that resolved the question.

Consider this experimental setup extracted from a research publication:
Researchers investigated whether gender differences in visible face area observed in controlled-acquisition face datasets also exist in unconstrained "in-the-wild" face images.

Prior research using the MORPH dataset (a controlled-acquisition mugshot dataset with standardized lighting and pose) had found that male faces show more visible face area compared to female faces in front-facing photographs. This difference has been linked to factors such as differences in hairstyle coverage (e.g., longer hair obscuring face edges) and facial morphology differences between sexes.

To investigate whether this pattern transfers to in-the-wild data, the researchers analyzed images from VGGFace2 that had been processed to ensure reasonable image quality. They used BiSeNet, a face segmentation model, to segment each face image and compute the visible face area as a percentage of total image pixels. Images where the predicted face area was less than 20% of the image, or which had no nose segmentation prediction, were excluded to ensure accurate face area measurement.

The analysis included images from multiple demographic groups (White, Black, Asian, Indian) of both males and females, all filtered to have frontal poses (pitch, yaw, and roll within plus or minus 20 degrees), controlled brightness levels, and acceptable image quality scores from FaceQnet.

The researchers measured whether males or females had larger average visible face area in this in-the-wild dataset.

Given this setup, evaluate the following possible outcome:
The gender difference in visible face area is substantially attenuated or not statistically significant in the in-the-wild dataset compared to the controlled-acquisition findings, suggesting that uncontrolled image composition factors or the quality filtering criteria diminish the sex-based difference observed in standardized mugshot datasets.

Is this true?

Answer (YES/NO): NO